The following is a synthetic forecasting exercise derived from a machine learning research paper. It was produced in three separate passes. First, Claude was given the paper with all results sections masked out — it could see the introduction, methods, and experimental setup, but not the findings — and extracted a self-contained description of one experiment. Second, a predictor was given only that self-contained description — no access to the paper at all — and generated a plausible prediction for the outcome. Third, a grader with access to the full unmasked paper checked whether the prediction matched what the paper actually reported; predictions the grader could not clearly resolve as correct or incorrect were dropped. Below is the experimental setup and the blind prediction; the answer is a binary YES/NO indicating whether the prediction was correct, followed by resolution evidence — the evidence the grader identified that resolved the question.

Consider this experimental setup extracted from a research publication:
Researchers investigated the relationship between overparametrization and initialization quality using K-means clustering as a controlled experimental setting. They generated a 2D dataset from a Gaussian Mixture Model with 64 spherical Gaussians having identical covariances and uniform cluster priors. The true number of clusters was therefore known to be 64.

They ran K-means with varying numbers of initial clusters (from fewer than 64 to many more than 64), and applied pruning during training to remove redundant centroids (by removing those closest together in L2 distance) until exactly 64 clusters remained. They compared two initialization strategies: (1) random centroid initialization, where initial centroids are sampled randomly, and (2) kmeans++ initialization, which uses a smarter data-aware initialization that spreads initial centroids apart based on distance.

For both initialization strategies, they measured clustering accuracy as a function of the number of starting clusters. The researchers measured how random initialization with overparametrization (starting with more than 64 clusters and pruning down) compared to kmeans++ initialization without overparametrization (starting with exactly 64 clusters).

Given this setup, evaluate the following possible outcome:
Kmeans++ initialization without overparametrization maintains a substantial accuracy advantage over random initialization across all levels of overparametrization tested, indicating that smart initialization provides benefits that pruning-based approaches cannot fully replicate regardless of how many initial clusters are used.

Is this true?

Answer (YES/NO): NO